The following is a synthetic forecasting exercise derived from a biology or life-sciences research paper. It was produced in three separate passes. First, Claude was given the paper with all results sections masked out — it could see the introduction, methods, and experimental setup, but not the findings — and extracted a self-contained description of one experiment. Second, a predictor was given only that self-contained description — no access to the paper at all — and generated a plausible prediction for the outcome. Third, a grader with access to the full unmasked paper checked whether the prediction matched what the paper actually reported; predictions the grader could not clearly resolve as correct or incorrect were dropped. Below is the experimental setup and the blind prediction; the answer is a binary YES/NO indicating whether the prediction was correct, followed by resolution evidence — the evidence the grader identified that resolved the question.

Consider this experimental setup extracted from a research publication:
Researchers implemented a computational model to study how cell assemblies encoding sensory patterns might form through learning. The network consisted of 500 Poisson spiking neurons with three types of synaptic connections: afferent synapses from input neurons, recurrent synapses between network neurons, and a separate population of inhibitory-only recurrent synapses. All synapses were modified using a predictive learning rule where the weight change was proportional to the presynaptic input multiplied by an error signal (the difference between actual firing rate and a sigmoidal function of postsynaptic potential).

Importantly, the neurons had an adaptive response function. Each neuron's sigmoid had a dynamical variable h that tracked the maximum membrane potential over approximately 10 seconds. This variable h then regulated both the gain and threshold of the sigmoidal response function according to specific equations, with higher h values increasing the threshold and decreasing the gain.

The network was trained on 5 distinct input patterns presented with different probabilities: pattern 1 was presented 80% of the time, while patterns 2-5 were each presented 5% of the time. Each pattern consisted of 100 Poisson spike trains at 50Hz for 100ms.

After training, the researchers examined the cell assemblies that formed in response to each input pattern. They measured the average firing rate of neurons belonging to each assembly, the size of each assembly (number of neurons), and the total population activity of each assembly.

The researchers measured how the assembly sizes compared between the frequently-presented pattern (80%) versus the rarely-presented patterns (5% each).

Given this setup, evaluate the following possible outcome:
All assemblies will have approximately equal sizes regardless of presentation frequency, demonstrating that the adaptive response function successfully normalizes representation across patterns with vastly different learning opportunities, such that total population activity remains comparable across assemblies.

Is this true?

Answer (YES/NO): NO